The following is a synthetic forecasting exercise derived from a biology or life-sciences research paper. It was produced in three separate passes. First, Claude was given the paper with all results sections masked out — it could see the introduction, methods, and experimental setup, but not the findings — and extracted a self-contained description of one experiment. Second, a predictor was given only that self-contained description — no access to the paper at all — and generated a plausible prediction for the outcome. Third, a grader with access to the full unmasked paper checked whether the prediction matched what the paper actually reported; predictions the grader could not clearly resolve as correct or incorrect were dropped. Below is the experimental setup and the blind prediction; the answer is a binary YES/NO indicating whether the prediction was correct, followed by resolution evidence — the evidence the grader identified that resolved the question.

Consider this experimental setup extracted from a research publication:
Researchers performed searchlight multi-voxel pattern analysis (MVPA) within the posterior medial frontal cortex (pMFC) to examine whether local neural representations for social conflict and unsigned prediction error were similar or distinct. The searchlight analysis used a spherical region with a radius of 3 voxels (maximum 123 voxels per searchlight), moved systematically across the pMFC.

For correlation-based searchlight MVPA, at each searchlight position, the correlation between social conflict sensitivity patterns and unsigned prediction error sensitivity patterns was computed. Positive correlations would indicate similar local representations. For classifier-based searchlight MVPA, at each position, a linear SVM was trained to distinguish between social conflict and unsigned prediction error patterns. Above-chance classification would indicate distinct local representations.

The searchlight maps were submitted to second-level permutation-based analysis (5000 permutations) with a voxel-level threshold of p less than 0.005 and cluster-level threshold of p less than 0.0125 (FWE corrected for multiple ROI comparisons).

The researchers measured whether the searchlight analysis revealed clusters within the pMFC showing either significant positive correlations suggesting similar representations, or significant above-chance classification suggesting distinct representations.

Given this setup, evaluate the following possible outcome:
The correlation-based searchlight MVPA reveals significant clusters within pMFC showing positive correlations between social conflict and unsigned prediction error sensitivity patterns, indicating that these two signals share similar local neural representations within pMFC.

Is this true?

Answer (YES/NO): NO